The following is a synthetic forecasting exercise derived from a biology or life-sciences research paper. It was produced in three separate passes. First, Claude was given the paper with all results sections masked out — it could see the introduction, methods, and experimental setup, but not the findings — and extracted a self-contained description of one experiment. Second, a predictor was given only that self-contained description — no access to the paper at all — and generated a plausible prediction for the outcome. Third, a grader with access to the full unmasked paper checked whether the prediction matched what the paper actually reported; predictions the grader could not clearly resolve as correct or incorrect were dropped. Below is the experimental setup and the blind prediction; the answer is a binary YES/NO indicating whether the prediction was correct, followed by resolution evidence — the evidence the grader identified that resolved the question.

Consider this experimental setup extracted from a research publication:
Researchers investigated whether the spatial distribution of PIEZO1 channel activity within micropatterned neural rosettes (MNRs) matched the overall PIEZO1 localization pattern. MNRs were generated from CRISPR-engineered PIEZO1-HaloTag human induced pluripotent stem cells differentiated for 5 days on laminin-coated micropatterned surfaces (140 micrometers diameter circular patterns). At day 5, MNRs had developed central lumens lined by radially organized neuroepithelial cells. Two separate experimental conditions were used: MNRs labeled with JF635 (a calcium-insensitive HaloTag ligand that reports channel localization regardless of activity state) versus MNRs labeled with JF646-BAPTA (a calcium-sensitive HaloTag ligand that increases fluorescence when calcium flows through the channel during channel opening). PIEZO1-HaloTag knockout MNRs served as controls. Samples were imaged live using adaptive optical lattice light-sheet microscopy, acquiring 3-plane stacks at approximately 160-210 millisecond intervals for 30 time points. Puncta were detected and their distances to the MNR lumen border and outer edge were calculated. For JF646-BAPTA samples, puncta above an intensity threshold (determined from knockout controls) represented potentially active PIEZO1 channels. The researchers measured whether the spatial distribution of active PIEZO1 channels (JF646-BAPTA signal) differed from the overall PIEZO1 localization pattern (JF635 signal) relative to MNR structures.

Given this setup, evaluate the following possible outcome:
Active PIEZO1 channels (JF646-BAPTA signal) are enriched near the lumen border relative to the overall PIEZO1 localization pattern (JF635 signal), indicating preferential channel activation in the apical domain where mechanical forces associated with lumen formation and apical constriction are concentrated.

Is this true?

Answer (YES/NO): NO